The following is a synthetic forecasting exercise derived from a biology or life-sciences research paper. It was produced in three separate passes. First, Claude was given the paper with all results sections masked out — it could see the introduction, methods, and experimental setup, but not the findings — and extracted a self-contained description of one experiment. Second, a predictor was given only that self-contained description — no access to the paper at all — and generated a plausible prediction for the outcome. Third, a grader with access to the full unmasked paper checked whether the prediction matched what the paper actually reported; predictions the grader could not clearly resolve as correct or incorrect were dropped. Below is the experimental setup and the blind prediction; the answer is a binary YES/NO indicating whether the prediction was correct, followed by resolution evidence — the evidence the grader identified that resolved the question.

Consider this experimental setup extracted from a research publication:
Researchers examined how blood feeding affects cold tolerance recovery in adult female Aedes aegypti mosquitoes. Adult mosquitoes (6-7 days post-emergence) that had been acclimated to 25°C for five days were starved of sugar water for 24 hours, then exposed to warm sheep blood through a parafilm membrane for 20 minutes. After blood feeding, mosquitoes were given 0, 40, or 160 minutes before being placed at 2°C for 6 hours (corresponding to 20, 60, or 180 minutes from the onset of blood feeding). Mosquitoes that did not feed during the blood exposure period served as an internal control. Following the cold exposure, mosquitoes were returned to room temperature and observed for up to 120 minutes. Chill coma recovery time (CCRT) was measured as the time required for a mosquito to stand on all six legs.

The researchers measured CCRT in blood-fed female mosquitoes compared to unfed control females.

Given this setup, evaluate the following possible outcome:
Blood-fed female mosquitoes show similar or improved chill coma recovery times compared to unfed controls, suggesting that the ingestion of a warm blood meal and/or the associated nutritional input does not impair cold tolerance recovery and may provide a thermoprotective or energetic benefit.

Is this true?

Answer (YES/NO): YES